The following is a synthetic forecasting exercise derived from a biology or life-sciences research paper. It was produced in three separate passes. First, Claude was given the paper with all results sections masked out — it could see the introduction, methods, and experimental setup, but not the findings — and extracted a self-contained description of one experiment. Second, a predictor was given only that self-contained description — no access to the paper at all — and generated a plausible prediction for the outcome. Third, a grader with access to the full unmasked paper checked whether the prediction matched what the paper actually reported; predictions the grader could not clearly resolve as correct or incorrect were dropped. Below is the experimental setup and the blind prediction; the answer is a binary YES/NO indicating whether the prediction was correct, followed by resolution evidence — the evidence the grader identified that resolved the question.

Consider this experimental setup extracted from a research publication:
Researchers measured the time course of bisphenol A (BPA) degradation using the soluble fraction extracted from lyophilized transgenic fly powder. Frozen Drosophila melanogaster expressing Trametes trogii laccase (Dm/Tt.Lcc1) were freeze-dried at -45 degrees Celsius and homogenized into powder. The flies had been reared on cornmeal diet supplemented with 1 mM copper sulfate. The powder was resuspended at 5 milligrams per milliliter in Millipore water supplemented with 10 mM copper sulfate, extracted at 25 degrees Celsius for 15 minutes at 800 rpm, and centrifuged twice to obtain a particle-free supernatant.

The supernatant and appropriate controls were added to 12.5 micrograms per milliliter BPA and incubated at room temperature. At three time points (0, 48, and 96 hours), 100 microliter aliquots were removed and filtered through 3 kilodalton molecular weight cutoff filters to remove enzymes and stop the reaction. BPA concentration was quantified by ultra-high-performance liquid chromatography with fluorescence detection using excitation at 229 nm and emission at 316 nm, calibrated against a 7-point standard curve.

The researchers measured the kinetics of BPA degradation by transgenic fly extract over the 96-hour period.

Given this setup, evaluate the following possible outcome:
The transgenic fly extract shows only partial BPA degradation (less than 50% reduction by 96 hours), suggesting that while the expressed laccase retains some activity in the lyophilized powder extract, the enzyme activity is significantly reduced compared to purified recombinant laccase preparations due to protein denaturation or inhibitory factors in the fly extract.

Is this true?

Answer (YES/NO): NO